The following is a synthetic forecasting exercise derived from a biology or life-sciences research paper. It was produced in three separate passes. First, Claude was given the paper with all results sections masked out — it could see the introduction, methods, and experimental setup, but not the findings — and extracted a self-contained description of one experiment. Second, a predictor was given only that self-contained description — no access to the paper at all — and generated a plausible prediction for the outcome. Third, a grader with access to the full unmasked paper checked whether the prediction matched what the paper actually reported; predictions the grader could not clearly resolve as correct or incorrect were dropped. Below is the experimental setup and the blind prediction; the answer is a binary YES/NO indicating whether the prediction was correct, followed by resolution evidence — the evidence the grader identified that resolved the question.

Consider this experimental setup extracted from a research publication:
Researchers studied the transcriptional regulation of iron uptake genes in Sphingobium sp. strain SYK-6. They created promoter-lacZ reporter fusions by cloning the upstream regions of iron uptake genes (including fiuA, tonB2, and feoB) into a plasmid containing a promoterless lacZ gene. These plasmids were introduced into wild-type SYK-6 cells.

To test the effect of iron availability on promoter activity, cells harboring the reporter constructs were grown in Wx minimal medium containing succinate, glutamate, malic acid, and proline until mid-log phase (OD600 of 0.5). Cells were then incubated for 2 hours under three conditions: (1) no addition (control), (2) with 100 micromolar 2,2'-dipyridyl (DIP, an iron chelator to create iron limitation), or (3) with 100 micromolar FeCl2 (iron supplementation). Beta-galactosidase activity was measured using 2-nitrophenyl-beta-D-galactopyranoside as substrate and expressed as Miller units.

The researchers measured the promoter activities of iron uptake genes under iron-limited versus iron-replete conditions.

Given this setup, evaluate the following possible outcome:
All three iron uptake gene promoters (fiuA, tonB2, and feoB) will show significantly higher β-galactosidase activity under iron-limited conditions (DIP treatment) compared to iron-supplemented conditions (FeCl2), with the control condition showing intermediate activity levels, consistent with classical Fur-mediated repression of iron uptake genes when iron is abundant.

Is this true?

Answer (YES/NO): NO